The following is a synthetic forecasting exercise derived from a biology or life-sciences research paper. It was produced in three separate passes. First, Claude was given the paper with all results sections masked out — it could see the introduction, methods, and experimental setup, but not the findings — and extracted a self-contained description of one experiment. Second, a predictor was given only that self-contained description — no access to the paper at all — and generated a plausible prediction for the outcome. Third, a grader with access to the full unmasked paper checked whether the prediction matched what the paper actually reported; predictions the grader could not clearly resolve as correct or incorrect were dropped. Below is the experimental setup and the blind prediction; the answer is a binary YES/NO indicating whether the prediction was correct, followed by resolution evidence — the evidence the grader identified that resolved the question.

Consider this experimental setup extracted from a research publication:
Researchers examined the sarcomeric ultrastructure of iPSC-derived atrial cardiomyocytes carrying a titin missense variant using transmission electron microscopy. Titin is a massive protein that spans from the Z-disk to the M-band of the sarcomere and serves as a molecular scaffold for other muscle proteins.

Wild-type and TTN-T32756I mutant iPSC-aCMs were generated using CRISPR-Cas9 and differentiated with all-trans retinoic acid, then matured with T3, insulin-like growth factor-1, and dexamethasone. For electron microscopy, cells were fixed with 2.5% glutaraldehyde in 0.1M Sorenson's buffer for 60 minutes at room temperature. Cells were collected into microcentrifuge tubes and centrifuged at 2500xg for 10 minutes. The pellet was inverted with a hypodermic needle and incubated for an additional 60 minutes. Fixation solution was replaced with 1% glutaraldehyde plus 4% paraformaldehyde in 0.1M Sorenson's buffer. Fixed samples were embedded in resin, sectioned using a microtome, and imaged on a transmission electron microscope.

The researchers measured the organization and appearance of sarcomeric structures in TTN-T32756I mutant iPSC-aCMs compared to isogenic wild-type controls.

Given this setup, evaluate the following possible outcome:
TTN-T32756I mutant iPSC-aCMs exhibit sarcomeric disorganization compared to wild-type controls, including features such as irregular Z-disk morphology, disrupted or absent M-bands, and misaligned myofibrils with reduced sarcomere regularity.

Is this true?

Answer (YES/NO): NO